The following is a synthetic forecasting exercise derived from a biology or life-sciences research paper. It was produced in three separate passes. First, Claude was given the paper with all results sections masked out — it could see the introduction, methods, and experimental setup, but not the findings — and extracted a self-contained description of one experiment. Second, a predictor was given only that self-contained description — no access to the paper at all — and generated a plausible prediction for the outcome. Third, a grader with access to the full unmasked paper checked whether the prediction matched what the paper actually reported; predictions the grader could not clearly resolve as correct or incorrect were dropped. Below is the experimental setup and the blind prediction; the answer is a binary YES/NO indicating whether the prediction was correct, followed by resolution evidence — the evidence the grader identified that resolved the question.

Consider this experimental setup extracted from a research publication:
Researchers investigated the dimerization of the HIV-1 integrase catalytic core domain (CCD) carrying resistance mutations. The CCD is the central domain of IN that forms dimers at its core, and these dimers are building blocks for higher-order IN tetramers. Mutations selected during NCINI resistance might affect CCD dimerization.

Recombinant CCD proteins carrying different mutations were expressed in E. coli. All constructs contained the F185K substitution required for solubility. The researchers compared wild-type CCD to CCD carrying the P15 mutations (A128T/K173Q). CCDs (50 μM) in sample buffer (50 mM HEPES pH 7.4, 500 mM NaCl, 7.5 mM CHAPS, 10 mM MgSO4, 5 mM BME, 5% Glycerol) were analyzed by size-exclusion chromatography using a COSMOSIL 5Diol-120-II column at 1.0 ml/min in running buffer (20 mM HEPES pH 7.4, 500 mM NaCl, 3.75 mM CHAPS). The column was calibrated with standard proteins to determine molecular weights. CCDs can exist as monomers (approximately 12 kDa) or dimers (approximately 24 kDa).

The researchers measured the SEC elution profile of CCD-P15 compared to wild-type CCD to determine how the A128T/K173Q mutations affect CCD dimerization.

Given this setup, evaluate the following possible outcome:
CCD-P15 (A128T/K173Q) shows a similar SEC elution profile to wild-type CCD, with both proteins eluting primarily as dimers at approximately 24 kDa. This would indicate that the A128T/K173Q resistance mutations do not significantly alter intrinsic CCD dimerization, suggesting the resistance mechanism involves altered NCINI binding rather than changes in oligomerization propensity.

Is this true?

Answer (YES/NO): NO